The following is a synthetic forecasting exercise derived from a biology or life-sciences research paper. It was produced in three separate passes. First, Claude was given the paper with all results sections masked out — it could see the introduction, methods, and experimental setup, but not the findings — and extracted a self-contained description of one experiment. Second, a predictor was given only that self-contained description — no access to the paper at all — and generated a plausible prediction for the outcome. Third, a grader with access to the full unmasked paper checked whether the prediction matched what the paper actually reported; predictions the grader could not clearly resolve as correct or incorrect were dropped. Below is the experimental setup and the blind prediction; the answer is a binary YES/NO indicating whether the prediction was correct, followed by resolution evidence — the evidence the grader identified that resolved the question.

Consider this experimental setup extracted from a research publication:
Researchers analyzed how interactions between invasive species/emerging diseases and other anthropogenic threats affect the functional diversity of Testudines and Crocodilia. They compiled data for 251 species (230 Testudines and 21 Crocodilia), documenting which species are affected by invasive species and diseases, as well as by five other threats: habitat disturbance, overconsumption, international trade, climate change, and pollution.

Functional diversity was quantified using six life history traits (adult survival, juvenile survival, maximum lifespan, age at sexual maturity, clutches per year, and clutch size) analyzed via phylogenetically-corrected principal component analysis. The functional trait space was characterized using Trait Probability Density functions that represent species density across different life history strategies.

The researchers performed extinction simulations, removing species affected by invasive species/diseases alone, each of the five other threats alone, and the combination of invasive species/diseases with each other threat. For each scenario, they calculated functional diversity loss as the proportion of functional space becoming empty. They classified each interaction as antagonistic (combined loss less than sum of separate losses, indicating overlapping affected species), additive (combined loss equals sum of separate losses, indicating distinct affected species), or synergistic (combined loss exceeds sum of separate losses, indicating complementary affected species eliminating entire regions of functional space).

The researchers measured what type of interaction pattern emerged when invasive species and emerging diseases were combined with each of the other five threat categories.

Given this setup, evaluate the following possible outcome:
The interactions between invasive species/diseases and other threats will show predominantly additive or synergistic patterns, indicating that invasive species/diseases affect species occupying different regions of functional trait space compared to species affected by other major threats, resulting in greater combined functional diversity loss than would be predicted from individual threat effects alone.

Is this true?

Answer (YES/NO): YES